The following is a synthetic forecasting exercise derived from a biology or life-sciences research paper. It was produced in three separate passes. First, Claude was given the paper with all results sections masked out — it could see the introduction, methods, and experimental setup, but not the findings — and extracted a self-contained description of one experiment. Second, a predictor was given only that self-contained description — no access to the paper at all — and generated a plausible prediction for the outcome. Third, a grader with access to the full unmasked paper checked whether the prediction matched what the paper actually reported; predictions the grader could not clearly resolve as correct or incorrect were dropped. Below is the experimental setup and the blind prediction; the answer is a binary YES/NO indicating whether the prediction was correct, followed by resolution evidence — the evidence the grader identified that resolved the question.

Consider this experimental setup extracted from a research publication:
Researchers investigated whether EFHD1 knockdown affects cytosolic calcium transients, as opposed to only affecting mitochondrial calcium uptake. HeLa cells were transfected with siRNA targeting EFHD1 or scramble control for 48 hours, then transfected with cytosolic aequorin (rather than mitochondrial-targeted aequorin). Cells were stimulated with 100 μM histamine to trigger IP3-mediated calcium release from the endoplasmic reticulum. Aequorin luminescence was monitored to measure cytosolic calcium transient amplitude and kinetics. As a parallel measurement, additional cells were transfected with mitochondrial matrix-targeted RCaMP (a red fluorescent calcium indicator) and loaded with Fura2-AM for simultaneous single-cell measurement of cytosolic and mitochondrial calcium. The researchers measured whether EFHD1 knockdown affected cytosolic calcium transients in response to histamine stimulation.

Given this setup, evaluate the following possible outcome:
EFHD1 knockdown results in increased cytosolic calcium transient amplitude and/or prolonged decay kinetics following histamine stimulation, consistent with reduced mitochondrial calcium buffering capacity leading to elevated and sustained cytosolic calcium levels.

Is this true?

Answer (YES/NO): NO